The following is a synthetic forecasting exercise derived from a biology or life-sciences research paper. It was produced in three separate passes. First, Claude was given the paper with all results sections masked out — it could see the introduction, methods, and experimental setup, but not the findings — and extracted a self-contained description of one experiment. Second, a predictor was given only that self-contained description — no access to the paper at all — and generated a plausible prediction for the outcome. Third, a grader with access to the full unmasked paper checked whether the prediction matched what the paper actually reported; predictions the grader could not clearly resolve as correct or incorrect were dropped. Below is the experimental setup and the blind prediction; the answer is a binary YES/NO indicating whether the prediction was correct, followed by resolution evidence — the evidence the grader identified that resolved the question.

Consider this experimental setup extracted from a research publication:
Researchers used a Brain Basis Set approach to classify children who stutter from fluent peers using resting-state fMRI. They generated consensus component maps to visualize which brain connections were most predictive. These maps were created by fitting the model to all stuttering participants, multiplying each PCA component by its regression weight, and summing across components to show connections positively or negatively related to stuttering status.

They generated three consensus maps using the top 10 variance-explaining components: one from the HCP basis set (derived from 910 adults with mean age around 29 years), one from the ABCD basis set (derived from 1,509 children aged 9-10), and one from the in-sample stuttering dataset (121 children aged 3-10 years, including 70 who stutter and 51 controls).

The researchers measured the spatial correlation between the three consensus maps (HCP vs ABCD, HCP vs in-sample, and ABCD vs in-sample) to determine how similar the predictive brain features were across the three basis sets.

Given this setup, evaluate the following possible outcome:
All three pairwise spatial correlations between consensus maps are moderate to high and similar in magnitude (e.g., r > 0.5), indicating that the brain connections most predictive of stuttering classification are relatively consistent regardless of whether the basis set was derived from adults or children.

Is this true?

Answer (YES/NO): NO